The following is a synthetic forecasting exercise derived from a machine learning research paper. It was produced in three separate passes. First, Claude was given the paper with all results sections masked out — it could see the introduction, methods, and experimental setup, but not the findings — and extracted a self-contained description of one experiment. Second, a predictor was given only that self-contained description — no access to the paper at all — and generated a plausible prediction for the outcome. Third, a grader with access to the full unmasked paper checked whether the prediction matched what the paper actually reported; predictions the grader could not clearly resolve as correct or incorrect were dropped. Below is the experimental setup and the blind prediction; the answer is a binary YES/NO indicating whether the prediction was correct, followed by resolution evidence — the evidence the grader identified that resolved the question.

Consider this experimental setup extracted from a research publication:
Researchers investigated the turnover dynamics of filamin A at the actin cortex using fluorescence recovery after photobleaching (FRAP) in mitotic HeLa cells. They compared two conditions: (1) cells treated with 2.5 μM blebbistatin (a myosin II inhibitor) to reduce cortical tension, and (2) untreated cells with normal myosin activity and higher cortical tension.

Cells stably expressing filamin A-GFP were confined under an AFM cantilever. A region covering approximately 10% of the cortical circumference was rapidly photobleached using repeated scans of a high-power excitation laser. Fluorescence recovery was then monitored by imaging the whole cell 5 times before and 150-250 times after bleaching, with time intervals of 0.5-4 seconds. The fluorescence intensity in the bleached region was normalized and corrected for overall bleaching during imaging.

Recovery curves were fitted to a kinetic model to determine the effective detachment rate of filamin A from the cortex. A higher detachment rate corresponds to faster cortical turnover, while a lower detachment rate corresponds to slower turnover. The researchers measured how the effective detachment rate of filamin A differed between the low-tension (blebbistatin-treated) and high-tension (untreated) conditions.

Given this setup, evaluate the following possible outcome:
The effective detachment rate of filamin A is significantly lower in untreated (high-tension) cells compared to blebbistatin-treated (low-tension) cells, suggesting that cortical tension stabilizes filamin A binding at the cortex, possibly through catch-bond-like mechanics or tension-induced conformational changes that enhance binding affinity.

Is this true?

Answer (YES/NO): YES